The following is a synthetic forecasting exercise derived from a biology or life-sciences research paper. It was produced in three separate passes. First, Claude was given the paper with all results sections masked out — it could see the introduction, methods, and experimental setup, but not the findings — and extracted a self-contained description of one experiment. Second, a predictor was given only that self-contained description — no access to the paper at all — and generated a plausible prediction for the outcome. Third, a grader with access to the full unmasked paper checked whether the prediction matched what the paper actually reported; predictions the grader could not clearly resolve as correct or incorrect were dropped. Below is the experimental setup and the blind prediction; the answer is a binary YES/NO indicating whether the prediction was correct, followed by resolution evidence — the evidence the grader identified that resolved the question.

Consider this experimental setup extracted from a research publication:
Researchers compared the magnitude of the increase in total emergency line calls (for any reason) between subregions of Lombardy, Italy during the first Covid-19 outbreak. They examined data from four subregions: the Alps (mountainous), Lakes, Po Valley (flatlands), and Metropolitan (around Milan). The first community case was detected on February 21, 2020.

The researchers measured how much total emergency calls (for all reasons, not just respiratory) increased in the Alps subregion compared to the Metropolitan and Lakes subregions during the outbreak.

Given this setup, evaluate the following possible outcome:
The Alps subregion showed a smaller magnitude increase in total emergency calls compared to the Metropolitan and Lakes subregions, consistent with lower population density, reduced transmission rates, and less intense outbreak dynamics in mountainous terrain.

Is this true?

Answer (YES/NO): NO